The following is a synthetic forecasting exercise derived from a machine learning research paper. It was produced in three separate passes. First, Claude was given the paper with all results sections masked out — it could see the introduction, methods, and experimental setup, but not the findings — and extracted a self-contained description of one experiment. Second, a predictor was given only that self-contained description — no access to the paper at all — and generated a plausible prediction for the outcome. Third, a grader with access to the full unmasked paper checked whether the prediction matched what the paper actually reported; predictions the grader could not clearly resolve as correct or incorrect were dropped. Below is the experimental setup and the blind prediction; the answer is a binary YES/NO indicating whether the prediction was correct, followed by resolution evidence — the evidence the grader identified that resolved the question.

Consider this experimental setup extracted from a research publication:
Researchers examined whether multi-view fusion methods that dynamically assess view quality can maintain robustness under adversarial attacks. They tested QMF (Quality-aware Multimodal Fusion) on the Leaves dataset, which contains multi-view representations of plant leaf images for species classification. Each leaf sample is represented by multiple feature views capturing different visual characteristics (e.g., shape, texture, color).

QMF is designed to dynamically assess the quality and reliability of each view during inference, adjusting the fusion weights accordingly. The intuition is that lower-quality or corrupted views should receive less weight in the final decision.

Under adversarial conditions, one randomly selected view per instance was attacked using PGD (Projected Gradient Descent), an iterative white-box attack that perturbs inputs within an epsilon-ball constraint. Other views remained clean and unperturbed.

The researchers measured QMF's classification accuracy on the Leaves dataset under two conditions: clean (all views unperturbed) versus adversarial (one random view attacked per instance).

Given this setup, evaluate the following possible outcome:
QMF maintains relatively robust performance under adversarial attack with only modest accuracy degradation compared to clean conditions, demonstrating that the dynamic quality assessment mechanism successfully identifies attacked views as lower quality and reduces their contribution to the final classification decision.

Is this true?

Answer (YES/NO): NO